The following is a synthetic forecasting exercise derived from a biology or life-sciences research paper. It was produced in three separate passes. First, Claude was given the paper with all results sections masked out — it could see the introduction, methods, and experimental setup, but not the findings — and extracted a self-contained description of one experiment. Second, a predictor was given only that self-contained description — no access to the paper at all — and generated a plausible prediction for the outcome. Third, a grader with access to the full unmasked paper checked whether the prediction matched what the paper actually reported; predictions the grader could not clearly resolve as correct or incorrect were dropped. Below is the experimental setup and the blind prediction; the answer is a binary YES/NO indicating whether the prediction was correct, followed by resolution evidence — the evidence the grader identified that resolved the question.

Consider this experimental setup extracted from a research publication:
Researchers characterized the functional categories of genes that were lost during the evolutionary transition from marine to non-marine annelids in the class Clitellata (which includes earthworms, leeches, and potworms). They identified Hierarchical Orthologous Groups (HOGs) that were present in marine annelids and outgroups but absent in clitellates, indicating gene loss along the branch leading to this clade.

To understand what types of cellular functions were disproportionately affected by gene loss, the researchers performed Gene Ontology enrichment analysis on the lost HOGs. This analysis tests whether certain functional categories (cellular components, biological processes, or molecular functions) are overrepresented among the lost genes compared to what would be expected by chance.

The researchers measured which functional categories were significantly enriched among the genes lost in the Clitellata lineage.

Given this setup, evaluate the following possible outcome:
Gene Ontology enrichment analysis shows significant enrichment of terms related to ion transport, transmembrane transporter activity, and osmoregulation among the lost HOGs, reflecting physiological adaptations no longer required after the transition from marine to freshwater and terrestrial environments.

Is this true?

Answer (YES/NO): NO